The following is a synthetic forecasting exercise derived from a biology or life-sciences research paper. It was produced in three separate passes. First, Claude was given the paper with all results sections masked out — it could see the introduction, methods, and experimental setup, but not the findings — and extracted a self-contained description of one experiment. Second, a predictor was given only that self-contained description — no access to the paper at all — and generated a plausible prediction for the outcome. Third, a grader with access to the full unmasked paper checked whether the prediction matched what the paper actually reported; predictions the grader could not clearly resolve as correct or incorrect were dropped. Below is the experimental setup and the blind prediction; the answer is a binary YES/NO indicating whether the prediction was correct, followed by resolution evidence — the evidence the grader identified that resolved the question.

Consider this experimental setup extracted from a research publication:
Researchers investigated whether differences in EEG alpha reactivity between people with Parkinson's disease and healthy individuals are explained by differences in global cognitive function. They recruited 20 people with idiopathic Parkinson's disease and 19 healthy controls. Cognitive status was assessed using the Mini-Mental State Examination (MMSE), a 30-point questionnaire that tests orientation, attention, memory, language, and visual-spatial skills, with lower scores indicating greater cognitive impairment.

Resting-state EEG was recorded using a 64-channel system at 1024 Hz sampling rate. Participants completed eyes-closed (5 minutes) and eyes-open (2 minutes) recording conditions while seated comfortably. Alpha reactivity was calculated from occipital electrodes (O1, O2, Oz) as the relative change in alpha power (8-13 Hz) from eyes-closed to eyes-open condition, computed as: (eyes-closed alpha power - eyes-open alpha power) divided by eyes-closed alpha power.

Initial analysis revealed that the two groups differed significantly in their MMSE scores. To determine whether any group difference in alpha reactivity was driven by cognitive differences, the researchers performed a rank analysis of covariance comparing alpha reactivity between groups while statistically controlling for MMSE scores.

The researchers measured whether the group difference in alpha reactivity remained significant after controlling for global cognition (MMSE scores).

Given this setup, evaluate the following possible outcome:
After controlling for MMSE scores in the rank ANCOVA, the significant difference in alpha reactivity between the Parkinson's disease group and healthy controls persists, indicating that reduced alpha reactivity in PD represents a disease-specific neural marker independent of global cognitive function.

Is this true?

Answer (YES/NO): NO